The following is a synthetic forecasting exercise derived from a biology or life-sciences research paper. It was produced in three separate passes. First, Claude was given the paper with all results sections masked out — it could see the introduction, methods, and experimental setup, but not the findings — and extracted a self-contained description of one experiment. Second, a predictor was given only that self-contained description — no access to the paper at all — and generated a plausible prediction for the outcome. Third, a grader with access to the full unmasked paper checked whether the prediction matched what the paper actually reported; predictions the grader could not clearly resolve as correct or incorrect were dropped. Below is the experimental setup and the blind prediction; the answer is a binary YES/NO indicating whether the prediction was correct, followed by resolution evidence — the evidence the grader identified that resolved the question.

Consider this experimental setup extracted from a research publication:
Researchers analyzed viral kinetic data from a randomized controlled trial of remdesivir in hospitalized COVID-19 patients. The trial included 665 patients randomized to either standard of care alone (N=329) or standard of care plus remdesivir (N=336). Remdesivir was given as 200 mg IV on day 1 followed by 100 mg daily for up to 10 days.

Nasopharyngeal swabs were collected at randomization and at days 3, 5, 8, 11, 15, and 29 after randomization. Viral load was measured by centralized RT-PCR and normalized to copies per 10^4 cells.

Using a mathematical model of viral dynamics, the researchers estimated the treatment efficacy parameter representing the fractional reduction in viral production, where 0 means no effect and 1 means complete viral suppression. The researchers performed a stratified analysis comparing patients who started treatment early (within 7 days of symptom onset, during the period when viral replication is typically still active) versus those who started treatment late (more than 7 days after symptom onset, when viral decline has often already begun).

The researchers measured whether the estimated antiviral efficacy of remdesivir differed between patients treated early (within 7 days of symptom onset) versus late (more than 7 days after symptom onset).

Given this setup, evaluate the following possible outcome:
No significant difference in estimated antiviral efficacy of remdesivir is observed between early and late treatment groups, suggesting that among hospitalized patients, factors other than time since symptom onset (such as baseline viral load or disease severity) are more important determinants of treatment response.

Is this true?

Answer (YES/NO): YES